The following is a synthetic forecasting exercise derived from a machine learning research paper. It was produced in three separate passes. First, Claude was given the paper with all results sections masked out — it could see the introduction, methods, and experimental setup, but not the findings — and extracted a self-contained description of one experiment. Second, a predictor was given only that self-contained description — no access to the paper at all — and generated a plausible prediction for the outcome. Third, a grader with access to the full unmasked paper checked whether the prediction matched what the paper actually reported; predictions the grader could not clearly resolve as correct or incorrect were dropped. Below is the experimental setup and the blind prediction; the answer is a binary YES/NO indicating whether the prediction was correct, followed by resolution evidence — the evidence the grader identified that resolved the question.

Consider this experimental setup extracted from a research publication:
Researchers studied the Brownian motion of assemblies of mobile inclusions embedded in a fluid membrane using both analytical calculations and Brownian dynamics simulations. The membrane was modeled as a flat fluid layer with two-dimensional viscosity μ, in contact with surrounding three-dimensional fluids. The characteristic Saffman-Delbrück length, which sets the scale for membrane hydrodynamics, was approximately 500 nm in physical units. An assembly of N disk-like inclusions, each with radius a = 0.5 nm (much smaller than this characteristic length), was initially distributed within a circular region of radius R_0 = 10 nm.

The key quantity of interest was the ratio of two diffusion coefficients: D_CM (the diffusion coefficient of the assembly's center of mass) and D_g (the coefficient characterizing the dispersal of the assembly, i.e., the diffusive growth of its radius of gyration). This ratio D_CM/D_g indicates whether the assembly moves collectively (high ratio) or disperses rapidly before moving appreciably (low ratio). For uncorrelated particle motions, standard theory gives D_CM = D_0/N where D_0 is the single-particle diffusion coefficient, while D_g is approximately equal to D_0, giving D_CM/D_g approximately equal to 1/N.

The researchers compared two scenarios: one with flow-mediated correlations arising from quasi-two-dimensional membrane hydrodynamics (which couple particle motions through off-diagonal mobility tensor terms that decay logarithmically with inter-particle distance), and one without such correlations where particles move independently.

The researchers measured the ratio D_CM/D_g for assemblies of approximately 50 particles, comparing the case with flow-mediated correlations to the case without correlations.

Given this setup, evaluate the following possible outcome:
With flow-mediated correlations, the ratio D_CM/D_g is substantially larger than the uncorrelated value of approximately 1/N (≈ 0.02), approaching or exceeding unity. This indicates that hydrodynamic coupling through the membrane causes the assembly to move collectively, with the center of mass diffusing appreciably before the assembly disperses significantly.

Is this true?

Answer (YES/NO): YES